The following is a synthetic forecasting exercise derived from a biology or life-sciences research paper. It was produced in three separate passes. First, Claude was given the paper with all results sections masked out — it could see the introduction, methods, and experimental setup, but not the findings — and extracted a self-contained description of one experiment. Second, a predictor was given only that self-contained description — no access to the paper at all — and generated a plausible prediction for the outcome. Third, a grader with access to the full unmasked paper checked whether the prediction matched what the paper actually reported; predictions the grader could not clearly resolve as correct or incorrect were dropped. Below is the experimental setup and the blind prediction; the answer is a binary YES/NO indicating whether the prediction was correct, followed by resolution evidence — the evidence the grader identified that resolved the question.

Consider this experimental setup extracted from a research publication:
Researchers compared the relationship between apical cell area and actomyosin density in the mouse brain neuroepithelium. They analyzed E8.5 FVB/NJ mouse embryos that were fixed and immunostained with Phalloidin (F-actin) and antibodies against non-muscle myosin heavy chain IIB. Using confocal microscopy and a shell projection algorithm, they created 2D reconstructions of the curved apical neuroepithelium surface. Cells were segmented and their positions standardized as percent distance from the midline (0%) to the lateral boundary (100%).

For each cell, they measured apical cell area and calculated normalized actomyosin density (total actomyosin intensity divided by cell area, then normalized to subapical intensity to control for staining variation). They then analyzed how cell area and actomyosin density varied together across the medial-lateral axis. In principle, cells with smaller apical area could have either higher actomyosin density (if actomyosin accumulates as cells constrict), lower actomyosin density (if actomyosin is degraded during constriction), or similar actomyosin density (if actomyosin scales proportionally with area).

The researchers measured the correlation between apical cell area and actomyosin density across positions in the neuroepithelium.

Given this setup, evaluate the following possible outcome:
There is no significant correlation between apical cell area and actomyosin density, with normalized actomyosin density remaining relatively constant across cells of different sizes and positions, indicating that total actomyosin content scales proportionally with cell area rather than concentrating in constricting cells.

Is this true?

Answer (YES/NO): NO